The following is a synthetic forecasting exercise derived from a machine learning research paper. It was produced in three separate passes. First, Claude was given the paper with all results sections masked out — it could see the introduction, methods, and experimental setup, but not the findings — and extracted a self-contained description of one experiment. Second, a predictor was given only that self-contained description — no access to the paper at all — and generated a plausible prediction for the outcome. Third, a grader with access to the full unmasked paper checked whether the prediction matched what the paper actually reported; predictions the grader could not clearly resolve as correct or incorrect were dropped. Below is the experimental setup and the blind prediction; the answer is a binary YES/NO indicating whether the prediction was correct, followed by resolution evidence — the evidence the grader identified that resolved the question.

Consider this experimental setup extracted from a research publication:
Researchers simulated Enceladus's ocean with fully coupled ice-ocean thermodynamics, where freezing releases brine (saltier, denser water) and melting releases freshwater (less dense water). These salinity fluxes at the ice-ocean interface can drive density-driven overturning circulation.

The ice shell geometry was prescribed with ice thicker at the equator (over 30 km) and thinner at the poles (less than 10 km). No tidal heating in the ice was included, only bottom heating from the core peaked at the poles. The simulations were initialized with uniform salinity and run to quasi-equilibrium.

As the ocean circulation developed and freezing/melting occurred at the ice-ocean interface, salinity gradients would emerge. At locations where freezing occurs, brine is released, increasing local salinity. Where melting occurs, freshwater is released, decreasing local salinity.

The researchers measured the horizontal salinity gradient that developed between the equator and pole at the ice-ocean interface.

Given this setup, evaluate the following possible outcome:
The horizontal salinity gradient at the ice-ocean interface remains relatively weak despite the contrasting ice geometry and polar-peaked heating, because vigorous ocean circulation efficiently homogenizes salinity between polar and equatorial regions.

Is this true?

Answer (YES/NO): NO